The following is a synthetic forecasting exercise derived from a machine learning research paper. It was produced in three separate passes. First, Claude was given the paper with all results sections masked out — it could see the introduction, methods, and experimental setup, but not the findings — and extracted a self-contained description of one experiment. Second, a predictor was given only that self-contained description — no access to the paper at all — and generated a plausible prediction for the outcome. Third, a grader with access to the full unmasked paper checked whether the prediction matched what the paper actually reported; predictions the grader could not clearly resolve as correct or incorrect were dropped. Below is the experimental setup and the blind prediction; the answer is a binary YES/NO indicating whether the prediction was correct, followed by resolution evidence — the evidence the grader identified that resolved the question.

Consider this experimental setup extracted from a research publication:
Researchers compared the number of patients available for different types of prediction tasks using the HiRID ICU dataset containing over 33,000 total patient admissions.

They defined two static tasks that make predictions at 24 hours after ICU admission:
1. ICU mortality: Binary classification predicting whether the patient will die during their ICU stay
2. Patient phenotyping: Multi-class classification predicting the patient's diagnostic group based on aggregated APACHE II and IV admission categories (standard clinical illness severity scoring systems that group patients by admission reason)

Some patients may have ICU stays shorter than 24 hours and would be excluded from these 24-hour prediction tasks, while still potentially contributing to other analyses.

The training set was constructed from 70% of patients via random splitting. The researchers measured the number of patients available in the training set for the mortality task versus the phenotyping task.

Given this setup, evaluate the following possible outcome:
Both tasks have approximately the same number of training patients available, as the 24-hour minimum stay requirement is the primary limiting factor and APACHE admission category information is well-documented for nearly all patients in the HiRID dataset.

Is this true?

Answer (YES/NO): YES